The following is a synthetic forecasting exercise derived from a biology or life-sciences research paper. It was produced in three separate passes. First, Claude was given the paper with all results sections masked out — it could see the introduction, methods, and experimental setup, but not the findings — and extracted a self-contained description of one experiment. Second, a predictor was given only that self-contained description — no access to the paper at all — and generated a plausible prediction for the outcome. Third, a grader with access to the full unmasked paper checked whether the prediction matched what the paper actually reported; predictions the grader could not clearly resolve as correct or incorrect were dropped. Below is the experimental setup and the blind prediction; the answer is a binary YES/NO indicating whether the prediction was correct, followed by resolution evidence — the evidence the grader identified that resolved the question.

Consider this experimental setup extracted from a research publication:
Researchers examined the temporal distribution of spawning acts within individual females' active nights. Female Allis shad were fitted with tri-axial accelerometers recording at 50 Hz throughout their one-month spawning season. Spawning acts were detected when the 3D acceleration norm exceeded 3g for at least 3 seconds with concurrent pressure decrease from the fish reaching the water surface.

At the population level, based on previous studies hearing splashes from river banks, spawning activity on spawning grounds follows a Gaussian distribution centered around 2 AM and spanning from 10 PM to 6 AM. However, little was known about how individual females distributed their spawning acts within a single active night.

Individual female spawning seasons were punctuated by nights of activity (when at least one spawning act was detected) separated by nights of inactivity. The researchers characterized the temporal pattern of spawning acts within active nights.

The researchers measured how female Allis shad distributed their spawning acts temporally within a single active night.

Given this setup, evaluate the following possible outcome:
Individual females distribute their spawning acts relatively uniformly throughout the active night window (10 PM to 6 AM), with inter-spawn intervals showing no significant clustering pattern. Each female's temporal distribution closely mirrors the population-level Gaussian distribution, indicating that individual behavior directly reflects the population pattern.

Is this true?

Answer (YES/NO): NO